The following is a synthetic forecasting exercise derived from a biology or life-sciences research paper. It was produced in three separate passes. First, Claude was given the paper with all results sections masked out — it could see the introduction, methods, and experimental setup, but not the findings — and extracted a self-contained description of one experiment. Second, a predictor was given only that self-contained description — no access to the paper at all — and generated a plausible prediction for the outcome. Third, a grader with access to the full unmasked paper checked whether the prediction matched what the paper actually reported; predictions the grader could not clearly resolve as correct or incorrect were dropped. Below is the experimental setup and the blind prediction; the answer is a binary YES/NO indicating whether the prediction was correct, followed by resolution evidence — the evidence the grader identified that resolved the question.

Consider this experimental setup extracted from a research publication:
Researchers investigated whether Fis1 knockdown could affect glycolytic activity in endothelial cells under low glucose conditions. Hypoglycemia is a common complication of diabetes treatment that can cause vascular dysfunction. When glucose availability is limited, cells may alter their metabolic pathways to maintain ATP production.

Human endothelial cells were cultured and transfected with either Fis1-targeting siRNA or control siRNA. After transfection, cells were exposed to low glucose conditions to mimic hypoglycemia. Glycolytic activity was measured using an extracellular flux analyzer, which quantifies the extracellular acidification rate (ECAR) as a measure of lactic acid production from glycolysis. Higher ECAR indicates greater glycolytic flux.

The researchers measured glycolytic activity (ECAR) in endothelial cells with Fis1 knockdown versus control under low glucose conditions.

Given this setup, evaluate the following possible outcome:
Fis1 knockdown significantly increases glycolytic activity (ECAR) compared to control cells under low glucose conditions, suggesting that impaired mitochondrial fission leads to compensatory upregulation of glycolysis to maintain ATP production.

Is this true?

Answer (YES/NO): NO